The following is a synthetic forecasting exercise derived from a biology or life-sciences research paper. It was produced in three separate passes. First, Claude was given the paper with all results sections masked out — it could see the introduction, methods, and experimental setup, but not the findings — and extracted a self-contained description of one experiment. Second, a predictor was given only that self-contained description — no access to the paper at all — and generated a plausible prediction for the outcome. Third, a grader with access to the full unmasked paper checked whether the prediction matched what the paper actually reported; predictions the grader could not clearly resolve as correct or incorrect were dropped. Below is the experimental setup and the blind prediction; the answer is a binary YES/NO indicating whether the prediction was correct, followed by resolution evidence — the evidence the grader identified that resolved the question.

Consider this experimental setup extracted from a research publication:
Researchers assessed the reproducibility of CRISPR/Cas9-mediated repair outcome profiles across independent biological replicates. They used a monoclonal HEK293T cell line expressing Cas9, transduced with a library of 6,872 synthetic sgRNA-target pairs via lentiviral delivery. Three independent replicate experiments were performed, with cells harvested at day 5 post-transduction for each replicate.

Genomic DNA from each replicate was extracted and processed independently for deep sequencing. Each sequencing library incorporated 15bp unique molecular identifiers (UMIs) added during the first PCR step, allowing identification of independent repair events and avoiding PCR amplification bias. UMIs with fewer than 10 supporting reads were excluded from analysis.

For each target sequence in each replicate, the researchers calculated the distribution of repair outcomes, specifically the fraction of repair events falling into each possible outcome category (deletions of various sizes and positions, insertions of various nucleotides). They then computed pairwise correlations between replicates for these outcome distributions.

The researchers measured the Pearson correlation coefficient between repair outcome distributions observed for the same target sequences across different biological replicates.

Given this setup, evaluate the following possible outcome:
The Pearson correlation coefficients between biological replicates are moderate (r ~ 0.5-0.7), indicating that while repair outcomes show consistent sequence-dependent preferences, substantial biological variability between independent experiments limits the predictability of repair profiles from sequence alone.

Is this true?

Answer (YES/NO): NO